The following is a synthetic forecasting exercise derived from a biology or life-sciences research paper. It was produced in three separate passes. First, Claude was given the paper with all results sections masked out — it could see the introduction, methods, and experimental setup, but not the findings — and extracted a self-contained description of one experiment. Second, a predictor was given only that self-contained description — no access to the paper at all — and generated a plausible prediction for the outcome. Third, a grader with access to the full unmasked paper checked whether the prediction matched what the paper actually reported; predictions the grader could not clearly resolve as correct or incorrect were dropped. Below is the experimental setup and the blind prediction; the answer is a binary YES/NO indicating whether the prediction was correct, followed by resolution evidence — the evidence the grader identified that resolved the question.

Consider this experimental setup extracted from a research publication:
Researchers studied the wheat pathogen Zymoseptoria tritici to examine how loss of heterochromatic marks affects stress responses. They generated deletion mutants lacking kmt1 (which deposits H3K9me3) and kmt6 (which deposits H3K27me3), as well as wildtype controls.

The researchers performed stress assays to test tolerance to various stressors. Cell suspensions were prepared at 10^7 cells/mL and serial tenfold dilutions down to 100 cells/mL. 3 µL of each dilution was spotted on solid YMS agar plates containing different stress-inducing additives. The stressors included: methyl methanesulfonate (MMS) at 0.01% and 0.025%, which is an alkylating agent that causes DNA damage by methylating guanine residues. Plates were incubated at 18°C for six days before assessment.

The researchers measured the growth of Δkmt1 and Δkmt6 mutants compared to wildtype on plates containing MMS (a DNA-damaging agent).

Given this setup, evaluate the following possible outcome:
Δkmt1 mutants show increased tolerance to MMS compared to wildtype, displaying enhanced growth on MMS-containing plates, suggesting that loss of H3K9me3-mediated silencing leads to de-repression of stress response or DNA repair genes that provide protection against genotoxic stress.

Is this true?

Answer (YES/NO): NO